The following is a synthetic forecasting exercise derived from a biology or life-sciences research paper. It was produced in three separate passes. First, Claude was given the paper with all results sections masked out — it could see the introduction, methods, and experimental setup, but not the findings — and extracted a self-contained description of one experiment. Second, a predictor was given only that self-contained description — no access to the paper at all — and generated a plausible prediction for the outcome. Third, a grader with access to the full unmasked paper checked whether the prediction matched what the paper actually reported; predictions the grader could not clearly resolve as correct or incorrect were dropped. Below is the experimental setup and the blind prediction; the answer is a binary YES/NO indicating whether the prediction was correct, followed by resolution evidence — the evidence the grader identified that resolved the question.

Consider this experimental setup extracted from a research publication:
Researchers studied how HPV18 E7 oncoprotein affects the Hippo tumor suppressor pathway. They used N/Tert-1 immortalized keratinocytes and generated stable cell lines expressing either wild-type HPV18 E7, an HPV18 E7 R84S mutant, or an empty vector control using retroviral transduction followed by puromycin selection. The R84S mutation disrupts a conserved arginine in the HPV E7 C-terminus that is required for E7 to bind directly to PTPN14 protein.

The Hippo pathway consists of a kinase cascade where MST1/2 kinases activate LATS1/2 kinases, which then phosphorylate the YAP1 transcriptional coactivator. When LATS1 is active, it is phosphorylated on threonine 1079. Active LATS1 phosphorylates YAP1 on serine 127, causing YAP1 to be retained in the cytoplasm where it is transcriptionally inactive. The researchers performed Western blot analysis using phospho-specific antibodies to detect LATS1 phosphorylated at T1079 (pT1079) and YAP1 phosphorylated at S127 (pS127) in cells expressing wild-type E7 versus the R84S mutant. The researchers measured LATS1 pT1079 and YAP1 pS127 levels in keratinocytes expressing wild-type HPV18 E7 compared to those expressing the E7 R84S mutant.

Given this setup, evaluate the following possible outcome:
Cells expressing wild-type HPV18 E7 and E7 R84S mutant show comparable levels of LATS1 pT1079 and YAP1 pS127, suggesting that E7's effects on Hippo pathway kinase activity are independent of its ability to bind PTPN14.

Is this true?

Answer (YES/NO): NO